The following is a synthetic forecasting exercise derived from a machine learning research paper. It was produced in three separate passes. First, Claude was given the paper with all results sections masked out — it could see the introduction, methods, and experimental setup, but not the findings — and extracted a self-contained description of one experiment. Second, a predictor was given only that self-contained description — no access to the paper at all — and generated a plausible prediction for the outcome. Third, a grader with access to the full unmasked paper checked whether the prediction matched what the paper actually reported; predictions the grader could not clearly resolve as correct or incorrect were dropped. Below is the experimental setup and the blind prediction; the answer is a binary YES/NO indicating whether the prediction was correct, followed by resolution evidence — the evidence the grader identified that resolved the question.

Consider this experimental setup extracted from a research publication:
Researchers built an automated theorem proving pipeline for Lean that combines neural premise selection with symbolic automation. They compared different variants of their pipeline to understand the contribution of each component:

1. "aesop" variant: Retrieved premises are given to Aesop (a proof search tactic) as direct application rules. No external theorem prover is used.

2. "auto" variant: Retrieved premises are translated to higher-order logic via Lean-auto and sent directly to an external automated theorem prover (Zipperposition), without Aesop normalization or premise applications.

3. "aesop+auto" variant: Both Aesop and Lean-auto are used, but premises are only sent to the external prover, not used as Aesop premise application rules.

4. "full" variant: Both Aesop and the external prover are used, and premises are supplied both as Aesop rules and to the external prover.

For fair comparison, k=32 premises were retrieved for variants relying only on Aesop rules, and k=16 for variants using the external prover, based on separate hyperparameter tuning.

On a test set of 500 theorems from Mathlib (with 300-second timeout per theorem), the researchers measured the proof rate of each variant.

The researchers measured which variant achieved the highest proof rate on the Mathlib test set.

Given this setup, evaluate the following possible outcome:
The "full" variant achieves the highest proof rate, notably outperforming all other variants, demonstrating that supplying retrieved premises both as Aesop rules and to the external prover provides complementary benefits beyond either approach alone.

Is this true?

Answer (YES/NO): YES